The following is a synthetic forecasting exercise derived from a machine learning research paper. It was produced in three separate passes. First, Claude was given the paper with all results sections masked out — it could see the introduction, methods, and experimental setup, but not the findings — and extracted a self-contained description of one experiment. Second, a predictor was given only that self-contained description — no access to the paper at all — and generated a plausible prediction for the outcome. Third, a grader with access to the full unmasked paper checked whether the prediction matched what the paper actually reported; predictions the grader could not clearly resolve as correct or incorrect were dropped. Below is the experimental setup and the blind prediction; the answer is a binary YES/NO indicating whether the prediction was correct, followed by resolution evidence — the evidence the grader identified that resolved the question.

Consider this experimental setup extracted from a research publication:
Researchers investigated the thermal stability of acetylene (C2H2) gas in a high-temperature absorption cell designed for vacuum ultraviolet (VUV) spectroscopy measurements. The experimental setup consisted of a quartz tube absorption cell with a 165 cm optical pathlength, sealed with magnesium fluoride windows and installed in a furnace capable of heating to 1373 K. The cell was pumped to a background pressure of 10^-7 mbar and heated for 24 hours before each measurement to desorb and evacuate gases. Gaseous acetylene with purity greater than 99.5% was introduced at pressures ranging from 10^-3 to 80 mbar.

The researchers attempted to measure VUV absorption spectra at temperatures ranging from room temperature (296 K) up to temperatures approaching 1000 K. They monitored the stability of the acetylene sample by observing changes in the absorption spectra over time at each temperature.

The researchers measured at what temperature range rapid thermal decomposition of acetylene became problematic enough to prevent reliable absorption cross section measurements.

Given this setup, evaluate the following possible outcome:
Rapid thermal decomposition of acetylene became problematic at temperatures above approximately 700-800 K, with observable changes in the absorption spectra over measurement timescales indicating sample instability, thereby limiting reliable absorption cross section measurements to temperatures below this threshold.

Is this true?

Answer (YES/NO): YES